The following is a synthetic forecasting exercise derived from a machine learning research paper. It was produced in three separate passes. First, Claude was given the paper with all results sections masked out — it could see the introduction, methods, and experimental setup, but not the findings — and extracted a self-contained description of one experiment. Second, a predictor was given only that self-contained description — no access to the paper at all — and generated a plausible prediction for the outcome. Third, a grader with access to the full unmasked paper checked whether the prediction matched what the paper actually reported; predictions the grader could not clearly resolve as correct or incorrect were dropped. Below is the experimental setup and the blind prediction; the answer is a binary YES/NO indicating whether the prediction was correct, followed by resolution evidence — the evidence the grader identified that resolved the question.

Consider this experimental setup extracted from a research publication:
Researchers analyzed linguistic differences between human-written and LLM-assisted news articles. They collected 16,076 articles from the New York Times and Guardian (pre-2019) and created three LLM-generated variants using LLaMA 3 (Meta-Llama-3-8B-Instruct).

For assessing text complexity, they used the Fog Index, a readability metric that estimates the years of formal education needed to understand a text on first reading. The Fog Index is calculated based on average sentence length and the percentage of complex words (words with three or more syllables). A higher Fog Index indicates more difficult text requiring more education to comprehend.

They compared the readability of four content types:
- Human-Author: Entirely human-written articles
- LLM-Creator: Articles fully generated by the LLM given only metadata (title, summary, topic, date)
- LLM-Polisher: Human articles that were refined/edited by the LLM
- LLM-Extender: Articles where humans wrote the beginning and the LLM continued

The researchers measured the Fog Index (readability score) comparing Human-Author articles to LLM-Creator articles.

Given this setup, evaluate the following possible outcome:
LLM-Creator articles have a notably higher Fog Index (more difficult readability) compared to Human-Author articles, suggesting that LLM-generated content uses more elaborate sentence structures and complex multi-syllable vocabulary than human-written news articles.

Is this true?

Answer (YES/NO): YES